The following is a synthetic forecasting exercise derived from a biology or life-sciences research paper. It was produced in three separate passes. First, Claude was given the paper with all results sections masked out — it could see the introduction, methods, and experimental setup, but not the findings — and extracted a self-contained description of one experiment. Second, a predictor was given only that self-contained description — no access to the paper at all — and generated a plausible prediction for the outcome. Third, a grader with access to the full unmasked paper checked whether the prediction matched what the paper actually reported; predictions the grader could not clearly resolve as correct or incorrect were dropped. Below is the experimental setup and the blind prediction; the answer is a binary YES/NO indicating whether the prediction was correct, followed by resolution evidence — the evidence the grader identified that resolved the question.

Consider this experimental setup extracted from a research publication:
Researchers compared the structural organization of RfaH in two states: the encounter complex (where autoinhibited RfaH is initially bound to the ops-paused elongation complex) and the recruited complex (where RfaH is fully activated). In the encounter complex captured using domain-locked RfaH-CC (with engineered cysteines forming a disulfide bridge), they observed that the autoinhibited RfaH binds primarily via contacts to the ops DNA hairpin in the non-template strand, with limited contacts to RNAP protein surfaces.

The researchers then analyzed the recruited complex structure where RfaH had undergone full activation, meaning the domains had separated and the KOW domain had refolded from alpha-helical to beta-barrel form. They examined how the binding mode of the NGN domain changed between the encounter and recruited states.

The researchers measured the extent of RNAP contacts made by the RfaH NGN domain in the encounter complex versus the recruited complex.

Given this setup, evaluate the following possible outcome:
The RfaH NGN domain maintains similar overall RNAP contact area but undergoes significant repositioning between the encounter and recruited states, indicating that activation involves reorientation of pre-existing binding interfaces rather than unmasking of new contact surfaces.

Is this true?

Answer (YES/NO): NO